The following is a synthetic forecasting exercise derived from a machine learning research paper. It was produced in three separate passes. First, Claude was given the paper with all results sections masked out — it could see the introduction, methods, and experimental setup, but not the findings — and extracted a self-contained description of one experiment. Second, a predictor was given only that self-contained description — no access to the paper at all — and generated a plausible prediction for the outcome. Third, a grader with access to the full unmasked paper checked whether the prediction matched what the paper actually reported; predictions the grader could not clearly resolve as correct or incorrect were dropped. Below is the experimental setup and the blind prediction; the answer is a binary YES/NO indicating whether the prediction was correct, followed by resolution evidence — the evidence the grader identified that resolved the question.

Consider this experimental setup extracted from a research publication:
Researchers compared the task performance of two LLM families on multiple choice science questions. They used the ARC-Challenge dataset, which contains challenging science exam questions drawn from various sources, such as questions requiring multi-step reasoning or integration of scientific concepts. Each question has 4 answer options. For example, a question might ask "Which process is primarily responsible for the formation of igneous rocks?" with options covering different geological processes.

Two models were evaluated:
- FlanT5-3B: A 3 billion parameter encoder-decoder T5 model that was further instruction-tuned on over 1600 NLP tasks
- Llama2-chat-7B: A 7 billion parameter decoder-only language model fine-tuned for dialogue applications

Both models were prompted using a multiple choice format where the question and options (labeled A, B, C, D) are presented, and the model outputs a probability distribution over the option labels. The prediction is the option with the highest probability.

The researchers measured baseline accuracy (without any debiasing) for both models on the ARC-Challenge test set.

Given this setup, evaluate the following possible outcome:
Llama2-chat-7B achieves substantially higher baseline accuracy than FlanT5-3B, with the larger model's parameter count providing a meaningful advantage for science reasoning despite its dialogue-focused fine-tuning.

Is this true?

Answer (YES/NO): NO